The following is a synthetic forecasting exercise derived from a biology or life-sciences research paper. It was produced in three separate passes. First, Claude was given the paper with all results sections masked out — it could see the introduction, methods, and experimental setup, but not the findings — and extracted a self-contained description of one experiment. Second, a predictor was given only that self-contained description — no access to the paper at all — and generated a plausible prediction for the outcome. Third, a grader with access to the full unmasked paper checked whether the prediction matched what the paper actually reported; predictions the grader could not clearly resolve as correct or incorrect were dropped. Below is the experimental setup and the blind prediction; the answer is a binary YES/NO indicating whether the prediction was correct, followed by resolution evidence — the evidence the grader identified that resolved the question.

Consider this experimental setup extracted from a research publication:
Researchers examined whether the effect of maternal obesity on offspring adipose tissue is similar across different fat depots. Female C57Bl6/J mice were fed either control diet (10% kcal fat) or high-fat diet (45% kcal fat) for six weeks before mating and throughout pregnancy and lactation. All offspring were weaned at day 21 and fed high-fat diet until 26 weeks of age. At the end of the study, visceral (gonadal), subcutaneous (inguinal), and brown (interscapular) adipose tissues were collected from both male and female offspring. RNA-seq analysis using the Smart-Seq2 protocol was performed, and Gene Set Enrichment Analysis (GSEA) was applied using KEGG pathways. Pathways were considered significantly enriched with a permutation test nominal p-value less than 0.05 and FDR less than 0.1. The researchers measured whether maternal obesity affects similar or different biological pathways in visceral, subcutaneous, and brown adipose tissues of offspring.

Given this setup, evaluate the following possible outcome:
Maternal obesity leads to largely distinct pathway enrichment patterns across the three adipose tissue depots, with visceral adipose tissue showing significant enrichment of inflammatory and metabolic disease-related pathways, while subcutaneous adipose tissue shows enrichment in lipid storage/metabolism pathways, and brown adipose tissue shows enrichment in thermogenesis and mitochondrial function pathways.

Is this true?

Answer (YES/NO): NO